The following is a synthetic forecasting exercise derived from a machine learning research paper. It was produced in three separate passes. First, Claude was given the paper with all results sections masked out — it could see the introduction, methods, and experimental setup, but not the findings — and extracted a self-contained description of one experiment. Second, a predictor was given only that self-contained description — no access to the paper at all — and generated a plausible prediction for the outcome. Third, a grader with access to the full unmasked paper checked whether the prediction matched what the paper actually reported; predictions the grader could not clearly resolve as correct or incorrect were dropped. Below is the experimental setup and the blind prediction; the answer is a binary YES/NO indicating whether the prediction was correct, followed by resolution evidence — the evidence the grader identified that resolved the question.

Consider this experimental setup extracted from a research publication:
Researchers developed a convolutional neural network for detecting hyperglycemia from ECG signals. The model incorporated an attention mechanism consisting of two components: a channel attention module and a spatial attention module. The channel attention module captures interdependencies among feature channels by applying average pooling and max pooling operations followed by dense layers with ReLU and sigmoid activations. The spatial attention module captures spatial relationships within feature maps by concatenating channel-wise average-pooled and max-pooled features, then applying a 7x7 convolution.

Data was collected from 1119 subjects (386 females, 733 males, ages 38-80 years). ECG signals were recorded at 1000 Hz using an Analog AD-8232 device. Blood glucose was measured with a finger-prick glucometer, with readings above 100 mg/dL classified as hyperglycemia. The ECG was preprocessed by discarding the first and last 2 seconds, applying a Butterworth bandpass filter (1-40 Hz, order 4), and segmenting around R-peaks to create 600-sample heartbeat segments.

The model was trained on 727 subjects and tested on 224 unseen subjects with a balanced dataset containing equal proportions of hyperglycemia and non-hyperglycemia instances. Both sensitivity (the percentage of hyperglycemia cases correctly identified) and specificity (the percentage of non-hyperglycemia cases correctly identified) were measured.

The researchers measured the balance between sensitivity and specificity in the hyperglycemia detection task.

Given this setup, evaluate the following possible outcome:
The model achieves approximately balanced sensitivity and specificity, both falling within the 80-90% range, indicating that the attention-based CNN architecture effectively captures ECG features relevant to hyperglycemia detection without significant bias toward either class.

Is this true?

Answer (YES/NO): YES